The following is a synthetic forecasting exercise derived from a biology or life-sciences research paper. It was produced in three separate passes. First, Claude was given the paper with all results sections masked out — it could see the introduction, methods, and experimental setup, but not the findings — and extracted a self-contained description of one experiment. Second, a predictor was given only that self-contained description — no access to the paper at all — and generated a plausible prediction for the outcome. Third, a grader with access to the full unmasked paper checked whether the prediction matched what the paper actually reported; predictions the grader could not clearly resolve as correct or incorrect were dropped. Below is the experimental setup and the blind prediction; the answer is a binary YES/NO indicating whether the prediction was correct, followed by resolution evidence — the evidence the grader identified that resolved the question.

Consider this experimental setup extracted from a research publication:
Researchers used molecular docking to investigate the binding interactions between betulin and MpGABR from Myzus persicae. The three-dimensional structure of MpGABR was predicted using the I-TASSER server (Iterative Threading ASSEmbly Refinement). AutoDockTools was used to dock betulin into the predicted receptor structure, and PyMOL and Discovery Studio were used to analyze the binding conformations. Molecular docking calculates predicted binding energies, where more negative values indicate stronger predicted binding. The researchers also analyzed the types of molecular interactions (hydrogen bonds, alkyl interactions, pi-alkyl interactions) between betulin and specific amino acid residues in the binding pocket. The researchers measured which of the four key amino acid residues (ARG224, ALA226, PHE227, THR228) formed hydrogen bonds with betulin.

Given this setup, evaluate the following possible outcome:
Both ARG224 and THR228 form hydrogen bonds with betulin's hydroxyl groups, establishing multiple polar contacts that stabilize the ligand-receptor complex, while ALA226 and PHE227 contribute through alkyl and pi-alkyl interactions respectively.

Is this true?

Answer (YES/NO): NO